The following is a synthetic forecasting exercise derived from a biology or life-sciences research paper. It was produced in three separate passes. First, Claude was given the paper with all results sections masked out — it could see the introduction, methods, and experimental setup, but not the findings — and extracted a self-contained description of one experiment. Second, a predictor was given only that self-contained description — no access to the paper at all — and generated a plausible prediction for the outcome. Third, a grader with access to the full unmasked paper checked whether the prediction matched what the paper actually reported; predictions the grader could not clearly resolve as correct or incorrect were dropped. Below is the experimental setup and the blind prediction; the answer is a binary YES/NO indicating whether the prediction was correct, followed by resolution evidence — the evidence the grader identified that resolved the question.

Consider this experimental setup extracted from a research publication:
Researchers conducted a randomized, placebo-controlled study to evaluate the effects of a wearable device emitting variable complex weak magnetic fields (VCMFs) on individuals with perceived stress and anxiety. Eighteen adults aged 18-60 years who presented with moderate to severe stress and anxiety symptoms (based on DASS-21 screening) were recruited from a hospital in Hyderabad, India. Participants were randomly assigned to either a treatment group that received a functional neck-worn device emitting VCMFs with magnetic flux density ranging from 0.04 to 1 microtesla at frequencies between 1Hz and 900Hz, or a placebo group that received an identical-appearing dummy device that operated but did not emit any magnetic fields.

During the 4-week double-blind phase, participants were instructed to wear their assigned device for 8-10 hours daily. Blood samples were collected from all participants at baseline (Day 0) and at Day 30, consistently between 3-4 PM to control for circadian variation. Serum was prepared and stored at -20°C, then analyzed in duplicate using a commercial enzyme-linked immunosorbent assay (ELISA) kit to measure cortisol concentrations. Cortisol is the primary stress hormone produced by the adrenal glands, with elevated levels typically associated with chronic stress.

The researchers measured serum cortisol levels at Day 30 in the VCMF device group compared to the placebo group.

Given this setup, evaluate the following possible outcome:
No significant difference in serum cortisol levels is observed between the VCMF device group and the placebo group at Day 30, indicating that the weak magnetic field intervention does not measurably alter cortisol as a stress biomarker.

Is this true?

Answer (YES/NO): YES